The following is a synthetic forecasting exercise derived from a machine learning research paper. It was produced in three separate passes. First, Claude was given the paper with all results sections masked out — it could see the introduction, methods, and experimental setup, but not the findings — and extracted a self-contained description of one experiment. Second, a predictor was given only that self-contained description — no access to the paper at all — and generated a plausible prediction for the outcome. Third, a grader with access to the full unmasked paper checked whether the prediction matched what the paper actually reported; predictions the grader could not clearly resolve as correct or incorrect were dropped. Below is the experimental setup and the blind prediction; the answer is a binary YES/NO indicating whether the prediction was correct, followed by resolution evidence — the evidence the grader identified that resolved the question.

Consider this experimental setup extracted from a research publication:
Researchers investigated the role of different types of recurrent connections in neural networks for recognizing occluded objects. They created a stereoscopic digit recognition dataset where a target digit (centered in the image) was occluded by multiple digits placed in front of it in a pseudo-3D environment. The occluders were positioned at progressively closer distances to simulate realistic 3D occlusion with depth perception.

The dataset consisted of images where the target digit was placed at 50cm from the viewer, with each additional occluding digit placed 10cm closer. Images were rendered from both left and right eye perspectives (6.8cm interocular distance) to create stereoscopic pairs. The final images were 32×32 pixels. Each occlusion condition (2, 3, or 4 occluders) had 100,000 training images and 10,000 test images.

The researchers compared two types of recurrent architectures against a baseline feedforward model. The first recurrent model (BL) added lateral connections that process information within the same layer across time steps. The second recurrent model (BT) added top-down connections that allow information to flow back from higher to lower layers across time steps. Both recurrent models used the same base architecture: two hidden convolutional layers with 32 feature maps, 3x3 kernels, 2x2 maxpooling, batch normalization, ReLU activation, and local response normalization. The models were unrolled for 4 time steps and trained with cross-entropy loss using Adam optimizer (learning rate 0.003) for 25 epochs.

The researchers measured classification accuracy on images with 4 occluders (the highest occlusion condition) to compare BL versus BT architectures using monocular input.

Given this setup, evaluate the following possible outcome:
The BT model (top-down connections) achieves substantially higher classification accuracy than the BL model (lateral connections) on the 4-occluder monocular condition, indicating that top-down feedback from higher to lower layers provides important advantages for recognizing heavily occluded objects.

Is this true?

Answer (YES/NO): NO